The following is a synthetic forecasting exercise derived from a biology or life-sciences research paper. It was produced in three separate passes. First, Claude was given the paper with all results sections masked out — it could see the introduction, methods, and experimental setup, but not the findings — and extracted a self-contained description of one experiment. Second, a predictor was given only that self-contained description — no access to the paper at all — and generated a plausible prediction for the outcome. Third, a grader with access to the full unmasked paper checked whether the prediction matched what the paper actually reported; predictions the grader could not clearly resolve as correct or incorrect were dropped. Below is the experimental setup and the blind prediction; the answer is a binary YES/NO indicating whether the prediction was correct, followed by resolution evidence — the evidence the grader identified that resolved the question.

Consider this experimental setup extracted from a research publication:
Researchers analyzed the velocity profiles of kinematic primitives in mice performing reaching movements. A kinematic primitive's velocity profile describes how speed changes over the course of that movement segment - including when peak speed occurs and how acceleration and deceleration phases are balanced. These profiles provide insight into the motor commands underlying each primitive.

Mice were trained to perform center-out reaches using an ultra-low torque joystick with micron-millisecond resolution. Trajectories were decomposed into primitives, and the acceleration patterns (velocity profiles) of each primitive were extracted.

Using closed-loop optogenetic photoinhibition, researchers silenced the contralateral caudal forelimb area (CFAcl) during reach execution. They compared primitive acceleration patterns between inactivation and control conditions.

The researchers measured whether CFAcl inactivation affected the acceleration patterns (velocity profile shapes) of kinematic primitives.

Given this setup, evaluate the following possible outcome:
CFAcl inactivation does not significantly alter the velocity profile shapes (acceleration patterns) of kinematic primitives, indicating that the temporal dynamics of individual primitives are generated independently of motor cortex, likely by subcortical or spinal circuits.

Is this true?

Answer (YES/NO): YES